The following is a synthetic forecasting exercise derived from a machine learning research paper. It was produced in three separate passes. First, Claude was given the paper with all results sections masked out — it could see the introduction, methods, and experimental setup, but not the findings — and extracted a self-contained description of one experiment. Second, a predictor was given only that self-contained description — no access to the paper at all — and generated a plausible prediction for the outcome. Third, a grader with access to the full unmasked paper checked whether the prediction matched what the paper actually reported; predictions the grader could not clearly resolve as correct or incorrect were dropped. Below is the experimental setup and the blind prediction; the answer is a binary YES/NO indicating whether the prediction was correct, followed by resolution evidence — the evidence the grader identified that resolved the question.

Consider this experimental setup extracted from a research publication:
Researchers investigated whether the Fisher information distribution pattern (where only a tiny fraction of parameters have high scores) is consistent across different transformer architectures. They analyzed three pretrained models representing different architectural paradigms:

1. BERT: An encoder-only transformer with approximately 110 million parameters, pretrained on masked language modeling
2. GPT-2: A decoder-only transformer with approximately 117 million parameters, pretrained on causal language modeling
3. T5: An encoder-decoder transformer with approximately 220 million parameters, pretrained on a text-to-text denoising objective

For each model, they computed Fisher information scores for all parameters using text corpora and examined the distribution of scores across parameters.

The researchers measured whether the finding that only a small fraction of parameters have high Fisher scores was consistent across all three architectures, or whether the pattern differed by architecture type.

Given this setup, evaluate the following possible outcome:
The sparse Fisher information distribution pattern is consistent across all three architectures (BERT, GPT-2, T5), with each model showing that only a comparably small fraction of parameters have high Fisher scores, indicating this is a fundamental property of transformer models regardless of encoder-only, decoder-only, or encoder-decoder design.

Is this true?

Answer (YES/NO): YES